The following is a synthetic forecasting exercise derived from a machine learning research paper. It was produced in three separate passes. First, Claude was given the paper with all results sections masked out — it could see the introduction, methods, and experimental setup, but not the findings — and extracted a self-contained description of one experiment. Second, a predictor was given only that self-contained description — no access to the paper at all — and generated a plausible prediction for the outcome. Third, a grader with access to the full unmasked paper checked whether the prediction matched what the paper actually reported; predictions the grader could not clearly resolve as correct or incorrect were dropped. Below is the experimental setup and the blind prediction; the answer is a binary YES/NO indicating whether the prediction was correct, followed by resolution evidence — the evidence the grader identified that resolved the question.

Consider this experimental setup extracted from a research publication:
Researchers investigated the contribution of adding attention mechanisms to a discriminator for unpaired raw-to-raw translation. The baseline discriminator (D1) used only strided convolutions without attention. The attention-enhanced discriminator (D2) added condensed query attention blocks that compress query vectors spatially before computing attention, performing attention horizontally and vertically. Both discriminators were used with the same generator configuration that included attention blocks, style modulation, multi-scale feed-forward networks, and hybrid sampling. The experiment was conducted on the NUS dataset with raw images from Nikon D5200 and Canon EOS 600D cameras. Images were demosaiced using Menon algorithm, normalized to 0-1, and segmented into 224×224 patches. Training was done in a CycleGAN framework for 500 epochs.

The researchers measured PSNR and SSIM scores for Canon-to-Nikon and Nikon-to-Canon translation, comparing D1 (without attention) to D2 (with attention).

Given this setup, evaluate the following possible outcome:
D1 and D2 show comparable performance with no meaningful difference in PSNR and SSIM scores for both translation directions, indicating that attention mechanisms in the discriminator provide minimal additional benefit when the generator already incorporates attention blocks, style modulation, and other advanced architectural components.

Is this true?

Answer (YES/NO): NO